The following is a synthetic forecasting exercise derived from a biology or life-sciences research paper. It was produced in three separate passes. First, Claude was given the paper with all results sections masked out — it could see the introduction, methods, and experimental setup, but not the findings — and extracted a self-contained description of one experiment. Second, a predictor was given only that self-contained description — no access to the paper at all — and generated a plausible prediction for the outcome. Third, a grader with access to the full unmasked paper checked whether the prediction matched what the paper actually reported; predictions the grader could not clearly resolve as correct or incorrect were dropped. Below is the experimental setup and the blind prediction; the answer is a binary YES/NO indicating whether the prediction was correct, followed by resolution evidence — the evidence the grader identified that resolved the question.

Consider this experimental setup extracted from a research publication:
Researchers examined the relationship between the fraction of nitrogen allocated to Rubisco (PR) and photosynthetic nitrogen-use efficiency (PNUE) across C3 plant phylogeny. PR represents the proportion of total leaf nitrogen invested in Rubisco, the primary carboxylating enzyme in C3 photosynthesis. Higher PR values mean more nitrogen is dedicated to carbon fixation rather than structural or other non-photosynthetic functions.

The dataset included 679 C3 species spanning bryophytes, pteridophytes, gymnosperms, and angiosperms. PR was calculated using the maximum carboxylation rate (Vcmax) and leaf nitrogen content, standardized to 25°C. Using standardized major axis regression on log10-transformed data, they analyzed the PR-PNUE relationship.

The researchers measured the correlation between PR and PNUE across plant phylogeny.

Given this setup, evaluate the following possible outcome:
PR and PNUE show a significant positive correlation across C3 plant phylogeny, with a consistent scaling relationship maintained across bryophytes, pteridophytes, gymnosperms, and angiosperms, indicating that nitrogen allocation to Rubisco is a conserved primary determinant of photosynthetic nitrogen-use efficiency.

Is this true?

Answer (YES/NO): NO